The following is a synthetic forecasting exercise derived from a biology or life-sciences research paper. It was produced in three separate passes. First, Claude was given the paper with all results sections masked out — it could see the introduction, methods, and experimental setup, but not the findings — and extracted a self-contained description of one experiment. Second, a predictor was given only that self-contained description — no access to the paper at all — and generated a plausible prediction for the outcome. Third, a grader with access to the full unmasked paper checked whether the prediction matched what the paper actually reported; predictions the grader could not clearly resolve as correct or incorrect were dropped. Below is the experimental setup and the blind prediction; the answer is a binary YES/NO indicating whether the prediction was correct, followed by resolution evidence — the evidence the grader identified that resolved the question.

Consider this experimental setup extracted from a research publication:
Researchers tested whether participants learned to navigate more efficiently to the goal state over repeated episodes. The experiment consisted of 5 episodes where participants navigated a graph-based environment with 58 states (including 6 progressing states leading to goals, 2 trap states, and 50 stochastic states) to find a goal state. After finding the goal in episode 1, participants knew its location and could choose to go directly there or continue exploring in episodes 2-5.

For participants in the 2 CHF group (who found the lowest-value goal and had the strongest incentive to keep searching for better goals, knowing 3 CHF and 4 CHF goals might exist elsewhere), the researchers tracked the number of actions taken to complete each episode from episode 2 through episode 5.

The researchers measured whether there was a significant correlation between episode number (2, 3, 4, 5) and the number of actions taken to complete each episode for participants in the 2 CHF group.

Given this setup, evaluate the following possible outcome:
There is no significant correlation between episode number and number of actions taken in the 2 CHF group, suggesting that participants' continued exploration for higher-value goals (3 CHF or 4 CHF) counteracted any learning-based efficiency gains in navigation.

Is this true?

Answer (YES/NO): YES